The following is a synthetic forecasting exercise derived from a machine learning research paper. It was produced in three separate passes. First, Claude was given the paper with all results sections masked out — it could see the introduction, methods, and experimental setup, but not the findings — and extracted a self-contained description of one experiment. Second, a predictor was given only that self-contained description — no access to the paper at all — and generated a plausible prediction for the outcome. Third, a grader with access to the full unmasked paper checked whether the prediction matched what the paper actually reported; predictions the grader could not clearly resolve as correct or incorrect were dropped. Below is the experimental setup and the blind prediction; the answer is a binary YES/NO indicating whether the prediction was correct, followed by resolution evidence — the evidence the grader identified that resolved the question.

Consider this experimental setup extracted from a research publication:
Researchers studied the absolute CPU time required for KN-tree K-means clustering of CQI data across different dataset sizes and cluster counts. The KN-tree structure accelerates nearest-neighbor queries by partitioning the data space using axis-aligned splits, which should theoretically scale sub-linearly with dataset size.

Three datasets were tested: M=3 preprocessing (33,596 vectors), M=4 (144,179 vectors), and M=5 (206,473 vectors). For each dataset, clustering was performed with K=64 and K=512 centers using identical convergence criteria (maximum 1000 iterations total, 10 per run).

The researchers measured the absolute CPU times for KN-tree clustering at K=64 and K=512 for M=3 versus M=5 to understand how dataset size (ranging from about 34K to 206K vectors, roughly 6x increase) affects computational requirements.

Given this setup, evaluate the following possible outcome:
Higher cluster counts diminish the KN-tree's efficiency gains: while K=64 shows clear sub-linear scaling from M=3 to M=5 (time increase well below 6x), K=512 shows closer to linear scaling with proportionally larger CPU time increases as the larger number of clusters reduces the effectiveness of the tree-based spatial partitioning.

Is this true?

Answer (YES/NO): NO